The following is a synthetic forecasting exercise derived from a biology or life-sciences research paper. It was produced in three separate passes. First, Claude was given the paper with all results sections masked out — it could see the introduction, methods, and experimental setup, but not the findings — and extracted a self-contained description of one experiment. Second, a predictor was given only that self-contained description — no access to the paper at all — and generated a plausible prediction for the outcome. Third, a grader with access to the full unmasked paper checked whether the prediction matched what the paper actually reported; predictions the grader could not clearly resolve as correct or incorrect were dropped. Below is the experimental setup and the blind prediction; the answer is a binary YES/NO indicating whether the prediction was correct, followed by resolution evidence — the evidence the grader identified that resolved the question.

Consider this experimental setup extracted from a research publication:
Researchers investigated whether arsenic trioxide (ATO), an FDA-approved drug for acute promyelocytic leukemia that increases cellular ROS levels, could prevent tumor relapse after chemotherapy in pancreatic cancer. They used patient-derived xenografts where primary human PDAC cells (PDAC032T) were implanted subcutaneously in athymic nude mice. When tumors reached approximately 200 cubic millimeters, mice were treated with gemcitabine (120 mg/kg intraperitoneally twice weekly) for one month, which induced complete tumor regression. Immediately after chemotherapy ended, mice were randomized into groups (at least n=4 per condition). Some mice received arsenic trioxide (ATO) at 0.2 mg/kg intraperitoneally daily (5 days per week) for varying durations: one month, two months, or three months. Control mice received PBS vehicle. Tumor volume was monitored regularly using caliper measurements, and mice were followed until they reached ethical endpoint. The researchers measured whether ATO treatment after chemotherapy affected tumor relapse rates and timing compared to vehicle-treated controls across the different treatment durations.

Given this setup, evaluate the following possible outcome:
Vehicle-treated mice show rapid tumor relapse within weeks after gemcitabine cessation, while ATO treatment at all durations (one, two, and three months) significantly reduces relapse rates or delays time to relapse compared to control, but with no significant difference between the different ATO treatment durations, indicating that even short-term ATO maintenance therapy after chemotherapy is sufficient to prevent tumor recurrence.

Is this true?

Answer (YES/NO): NO